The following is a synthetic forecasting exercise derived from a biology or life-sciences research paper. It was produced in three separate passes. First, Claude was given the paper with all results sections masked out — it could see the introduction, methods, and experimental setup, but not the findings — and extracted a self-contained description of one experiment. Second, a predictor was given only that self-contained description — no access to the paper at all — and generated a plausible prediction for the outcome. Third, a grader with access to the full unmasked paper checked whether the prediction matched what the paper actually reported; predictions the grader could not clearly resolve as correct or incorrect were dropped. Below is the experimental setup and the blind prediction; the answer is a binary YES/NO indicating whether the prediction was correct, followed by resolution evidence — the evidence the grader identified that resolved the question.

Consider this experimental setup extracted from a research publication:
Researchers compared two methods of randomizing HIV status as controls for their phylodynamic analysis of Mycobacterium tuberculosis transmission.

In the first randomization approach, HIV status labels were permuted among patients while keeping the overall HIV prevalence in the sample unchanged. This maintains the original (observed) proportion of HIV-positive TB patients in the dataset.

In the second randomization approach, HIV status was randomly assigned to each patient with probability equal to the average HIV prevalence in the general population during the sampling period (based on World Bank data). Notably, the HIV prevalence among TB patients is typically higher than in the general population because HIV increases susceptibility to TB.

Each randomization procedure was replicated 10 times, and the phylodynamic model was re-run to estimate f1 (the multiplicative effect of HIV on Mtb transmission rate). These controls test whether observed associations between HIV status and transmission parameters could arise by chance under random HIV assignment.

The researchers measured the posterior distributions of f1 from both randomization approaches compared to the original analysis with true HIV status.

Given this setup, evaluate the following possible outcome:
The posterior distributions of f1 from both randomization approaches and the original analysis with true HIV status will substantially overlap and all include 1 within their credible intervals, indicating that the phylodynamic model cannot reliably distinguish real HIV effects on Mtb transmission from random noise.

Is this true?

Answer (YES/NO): NO